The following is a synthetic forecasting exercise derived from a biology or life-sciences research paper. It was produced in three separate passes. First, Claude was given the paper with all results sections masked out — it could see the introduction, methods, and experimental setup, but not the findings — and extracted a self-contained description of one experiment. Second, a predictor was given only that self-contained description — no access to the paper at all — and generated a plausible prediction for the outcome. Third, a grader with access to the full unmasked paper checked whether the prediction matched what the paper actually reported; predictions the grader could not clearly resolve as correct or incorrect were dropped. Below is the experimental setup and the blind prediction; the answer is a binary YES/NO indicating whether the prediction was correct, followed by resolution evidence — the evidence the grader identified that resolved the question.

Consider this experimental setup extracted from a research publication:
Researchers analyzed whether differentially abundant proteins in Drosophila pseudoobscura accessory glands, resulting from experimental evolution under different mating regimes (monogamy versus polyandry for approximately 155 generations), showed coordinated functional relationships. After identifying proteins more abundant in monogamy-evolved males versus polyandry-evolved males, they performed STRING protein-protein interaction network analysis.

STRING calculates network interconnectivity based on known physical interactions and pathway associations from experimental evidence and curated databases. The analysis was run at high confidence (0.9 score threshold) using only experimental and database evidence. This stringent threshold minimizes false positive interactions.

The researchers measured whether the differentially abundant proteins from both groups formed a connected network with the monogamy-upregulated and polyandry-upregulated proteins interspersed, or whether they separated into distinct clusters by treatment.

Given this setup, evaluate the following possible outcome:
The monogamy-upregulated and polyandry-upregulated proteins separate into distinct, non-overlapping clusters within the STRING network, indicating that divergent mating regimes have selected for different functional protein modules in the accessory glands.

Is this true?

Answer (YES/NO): YES